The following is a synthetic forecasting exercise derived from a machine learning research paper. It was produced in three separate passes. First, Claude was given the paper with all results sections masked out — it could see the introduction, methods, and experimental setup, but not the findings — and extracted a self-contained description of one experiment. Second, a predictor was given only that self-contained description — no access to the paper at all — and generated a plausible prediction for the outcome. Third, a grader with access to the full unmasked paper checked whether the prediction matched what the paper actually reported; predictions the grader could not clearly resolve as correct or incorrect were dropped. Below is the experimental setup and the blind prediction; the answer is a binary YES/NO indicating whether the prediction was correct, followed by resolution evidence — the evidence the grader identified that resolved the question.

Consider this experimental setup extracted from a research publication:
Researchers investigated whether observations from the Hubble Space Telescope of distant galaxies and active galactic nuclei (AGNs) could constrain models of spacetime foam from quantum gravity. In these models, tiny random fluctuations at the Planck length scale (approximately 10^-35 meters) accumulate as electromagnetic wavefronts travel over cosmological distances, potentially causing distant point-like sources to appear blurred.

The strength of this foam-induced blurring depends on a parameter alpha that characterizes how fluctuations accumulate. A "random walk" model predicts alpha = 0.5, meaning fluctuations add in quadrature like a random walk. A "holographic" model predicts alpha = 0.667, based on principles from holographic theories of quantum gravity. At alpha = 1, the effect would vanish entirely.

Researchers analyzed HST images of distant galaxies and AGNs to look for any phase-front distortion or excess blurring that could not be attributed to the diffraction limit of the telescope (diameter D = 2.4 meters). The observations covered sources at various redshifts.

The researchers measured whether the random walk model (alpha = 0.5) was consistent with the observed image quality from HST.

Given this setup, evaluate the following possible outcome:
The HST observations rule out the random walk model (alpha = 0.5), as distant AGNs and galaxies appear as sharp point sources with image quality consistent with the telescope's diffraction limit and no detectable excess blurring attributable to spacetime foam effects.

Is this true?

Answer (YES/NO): YES